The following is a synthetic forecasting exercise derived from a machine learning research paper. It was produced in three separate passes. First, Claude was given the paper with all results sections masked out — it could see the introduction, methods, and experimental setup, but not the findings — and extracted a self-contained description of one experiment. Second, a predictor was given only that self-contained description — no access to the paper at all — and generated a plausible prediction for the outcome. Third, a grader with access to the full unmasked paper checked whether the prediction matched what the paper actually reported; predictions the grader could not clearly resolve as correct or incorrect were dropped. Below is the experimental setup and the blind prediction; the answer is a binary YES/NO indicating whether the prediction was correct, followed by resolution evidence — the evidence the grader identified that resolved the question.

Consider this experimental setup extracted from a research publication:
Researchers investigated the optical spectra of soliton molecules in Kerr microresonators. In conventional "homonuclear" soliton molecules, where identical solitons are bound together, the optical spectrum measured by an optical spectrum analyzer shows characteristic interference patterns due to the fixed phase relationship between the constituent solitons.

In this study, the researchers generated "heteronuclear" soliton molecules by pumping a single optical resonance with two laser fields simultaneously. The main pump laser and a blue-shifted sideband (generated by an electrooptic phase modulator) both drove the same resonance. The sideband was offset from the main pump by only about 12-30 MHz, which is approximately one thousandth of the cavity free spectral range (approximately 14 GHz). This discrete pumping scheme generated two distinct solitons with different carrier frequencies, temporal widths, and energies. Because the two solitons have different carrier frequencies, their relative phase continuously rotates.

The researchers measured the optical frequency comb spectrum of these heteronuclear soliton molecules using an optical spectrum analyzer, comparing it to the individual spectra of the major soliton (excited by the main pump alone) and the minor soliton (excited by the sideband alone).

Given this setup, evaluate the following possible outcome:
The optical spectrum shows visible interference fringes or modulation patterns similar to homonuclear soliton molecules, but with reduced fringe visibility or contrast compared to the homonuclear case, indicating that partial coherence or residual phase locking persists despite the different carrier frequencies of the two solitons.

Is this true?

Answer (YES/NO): NO